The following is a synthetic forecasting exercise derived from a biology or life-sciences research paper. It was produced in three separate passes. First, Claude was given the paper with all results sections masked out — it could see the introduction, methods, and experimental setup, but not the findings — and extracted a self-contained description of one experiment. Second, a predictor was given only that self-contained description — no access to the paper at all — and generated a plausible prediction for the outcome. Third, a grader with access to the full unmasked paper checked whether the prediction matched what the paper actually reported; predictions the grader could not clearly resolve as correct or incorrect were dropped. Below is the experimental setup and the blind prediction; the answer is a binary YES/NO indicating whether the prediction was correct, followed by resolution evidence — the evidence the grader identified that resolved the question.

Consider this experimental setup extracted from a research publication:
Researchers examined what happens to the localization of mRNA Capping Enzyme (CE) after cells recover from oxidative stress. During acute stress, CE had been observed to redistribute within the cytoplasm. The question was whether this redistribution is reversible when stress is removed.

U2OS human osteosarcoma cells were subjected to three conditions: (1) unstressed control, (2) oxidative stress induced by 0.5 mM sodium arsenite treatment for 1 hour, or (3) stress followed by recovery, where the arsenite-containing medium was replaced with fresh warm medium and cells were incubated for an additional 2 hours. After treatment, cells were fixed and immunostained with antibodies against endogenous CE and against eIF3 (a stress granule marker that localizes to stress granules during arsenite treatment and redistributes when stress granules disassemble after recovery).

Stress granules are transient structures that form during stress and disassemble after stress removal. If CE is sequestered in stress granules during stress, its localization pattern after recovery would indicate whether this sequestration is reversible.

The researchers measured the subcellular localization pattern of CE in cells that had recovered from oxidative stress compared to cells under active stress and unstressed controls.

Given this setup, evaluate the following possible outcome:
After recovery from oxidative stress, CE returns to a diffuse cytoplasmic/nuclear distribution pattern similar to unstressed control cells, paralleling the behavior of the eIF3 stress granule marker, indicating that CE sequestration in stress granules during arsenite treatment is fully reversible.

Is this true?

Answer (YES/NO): YES